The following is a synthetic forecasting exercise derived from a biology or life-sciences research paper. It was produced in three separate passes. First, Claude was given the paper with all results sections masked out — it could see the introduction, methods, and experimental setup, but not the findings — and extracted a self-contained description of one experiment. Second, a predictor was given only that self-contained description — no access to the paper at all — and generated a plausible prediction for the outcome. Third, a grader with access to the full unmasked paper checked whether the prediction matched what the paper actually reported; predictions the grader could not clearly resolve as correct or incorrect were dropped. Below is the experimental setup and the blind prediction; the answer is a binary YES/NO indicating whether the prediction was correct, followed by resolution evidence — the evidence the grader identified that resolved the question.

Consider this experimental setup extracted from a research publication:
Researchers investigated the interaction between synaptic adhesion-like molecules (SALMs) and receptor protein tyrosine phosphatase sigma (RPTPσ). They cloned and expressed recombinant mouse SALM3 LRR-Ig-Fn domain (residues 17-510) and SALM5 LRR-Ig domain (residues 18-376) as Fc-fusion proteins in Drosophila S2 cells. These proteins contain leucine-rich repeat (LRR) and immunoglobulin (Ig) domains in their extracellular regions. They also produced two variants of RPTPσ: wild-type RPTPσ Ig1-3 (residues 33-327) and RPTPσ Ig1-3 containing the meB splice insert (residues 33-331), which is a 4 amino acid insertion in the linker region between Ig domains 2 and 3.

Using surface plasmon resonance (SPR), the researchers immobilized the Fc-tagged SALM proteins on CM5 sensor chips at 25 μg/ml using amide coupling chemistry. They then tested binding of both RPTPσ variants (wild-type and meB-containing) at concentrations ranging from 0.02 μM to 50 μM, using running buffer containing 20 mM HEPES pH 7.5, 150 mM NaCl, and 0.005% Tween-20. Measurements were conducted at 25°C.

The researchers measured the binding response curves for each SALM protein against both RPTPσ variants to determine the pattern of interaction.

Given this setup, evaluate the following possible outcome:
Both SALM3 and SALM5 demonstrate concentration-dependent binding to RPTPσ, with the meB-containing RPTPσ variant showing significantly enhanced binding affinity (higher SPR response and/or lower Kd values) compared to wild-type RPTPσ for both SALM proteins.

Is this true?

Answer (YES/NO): NO